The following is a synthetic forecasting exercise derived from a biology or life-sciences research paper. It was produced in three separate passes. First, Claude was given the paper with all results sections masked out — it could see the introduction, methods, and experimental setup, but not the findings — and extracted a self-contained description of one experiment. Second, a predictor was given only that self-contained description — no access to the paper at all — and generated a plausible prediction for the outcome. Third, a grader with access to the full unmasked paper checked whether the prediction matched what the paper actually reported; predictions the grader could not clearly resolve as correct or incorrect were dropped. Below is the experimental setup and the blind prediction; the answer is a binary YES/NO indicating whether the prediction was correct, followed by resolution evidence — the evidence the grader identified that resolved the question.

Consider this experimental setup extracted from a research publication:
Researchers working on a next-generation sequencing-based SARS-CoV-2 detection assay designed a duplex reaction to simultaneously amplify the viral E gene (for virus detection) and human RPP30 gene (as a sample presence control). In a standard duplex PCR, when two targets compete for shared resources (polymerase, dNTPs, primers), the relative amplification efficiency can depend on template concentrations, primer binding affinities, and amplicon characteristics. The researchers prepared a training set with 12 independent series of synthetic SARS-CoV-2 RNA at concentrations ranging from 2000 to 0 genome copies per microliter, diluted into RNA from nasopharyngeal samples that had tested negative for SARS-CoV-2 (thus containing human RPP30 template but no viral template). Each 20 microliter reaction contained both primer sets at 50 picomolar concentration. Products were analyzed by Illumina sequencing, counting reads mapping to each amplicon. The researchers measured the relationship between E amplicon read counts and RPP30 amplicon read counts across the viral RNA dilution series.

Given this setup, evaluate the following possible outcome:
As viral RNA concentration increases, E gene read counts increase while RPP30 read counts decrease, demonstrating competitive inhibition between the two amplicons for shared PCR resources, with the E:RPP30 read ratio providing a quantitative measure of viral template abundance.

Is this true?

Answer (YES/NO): NO